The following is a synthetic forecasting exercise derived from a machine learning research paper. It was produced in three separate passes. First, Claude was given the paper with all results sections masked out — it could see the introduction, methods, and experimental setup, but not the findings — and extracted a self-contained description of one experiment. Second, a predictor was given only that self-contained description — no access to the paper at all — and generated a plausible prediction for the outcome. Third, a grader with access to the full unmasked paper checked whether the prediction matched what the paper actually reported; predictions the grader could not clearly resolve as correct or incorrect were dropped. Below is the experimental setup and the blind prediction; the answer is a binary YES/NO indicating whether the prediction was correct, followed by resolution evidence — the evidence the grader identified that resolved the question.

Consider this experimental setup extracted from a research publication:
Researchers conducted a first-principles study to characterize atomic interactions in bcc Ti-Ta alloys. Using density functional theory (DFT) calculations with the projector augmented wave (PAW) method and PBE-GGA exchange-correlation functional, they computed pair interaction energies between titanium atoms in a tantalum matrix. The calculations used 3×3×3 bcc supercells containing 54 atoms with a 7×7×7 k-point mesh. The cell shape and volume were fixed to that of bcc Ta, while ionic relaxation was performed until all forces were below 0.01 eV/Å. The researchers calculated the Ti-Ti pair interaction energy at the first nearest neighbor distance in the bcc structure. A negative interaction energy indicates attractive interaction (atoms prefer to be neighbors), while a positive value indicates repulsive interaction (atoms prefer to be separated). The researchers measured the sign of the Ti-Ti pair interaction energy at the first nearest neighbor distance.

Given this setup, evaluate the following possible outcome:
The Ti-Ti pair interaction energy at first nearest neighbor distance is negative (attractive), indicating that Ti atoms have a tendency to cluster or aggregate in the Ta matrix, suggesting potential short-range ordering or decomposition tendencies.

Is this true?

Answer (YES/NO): YES